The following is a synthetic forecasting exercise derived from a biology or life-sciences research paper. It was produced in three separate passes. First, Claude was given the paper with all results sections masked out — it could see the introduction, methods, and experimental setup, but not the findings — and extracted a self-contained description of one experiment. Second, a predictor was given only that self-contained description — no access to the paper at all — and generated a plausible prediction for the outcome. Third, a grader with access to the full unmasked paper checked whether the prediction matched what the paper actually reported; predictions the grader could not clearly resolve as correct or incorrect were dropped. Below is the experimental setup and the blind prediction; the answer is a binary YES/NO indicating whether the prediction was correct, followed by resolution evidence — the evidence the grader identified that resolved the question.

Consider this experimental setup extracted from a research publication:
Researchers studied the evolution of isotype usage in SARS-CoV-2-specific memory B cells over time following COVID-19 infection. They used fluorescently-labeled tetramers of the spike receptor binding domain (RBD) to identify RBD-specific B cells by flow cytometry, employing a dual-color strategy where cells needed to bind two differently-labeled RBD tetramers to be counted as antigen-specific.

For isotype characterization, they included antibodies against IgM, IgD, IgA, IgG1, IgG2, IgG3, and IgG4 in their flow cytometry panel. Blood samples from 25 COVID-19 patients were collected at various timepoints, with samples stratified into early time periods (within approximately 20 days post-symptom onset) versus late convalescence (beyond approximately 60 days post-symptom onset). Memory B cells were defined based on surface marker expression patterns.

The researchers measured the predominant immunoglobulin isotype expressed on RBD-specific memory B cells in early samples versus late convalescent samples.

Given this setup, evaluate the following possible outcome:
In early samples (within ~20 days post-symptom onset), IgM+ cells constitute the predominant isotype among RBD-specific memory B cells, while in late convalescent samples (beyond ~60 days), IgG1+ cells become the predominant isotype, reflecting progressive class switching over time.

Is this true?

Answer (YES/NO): YES